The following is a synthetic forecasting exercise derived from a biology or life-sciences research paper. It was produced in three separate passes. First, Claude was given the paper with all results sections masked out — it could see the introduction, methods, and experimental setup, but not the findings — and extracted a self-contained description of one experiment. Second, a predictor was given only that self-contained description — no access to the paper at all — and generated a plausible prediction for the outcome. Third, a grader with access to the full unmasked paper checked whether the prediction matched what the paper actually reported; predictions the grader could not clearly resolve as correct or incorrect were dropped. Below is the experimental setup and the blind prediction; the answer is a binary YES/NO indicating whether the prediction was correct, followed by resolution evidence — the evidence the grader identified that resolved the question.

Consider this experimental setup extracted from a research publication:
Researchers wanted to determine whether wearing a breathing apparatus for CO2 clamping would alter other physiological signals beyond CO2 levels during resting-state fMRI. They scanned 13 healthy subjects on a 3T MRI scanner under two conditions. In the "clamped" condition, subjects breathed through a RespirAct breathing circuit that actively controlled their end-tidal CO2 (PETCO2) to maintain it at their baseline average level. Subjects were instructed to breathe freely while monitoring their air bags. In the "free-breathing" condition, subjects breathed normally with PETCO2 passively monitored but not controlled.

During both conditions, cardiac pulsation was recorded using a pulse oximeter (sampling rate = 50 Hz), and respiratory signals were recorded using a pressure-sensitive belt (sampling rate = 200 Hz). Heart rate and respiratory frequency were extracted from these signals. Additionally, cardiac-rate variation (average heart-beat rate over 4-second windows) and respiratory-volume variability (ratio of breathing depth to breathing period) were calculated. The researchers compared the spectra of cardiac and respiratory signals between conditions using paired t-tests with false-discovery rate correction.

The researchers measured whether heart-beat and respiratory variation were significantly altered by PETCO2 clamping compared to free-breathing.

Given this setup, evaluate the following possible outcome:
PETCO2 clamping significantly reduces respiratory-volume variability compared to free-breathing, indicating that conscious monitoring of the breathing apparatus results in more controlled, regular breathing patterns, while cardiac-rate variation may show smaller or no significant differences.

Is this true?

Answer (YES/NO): NO